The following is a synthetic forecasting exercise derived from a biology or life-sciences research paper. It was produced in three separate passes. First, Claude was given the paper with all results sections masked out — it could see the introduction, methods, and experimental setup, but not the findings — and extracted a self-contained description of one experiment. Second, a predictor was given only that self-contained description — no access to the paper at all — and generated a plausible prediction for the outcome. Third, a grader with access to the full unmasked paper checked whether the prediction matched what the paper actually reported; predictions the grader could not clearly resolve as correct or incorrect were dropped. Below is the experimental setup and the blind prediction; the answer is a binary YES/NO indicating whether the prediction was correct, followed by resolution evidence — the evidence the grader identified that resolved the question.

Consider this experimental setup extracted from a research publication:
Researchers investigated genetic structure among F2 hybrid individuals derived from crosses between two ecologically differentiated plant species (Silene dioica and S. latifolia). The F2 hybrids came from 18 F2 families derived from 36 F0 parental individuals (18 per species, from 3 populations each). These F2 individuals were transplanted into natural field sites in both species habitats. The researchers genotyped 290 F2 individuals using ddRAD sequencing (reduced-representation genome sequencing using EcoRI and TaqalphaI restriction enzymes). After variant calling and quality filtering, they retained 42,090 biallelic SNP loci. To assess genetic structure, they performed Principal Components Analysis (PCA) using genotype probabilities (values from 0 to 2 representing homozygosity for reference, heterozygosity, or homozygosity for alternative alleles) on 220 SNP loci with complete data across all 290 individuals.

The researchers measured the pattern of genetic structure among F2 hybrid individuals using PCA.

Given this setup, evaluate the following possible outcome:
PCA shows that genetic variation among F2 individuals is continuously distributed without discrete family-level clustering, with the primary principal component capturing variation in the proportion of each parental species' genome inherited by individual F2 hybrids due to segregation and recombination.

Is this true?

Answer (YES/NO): NO